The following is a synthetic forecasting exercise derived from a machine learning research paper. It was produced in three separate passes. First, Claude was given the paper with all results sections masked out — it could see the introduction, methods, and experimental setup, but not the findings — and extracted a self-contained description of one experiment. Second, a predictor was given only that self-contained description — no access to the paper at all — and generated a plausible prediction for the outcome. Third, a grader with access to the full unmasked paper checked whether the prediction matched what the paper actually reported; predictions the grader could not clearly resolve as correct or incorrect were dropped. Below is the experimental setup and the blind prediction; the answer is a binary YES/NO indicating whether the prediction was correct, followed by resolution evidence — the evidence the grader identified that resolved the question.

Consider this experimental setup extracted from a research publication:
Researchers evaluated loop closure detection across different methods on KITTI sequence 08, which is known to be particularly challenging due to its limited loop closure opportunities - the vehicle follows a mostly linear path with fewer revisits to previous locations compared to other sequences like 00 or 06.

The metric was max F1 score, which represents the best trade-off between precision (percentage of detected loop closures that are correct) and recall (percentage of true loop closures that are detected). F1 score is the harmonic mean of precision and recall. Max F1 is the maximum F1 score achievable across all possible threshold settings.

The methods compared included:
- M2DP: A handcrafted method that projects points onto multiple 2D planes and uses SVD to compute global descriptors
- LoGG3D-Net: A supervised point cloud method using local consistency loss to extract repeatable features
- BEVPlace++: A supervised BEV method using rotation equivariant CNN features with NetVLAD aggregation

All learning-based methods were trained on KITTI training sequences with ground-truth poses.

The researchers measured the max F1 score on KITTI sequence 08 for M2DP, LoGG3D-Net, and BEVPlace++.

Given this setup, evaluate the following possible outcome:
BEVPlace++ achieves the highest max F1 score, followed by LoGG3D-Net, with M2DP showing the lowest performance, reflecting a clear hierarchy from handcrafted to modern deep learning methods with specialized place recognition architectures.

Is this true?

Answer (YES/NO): YES